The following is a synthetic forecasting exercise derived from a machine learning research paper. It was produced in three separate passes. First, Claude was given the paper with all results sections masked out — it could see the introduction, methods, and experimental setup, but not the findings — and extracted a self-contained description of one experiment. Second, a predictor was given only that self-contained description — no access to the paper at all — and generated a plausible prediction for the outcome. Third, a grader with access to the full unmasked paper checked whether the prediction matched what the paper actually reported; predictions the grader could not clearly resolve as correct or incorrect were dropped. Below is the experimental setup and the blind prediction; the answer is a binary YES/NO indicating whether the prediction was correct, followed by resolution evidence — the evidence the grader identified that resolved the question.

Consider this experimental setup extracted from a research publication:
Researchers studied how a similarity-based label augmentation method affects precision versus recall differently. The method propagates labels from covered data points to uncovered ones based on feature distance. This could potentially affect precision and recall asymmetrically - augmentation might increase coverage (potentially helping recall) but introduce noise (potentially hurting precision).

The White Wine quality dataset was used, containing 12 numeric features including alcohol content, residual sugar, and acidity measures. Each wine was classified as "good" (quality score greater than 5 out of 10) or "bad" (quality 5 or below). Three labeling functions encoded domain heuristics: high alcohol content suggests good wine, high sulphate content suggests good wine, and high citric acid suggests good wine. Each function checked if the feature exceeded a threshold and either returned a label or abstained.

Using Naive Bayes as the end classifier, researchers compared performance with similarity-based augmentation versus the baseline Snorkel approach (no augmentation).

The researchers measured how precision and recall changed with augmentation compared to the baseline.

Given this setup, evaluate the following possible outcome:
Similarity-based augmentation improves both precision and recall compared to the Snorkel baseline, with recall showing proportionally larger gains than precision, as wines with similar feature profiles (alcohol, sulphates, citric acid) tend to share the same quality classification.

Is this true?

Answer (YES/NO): NO